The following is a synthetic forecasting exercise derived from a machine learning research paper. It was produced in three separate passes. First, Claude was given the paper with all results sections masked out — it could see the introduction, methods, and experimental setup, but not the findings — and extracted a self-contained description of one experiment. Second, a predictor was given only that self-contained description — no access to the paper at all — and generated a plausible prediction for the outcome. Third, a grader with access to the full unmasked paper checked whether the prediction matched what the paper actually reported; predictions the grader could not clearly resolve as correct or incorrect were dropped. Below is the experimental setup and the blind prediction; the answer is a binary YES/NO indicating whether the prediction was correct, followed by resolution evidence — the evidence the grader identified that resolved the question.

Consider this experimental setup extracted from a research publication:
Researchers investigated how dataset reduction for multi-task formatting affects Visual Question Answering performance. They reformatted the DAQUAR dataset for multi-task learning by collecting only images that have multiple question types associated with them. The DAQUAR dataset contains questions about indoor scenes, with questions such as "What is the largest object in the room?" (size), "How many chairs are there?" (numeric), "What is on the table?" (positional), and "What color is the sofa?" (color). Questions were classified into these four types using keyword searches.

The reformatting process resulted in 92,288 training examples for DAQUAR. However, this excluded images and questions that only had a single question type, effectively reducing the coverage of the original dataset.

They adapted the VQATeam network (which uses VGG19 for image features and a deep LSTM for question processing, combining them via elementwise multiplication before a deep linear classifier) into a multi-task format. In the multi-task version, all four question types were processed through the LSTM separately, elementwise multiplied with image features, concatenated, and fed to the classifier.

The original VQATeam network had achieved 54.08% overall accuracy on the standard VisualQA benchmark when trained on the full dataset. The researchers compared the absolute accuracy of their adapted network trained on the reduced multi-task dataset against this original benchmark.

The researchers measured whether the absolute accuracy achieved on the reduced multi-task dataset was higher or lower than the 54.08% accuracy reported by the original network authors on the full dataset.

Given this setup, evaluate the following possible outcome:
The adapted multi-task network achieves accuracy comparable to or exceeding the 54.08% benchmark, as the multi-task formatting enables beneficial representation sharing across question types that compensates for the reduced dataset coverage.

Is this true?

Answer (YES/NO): NO